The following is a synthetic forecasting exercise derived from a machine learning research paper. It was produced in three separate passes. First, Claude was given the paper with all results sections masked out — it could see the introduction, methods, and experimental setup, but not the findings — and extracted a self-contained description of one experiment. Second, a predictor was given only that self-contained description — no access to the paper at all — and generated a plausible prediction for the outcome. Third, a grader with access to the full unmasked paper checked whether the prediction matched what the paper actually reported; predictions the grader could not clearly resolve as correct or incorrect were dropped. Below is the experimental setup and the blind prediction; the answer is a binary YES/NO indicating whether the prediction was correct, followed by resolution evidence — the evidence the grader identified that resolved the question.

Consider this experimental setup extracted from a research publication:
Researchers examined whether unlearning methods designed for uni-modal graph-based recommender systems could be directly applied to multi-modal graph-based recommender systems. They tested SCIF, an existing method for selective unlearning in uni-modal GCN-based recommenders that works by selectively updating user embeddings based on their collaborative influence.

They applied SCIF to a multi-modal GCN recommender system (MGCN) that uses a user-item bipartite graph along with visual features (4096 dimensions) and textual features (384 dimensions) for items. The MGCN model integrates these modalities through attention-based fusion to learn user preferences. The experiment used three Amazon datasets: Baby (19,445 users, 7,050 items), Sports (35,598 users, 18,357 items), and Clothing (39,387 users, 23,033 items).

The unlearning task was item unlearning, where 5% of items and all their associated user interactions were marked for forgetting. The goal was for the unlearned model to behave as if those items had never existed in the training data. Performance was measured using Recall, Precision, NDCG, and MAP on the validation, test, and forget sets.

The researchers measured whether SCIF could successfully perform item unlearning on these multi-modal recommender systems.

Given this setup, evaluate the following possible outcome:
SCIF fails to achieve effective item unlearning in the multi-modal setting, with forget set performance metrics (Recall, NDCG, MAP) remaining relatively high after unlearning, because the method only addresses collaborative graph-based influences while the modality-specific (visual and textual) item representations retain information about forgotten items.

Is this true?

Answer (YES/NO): NO